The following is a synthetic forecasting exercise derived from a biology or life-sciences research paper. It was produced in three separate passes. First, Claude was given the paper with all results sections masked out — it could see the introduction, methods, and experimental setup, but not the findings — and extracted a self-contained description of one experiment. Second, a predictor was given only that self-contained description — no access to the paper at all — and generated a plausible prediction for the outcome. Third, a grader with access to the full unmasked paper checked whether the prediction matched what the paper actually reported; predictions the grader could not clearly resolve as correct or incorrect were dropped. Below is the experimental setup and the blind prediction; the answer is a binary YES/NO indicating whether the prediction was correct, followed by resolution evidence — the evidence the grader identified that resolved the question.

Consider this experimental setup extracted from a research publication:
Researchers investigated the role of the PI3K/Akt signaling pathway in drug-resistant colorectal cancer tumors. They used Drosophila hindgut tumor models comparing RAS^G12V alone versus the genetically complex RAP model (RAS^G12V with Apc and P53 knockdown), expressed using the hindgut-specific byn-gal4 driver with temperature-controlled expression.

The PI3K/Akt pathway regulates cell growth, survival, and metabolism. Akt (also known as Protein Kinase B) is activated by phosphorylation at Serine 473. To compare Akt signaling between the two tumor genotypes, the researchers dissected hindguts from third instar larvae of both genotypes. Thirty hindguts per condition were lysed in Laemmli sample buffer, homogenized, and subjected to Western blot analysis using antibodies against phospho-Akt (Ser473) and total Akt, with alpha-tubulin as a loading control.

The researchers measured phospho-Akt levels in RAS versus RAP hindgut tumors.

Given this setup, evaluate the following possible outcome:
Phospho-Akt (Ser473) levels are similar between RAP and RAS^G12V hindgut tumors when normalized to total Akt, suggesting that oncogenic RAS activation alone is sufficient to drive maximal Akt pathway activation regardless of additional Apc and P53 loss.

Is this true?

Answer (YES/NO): NO